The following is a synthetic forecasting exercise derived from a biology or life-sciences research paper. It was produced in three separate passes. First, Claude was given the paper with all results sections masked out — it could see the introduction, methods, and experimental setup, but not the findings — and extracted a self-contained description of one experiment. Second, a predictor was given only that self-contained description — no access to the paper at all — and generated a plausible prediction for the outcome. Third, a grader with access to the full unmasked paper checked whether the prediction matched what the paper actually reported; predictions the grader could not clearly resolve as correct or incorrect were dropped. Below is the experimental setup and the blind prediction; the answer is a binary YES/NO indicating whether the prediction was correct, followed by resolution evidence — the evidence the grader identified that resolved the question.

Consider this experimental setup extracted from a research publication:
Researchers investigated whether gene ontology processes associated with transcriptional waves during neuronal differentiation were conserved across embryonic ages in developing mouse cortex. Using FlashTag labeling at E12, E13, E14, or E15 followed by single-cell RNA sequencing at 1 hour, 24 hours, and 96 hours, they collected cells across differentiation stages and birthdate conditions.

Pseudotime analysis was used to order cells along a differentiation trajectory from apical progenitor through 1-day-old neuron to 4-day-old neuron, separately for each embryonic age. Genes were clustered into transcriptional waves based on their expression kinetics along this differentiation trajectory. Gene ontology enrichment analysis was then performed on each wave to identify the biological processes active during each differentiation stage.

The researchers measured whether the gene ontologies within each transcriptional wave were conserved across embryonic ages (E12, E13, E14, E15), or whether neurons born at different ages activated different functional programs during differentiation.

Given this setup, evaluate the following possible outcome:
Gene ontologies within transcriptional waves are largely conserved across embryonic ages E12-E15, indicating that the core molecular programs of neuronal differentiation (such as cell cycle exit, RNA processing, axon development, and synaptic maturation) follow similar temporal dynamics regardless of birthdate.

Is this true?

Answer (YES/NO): YES